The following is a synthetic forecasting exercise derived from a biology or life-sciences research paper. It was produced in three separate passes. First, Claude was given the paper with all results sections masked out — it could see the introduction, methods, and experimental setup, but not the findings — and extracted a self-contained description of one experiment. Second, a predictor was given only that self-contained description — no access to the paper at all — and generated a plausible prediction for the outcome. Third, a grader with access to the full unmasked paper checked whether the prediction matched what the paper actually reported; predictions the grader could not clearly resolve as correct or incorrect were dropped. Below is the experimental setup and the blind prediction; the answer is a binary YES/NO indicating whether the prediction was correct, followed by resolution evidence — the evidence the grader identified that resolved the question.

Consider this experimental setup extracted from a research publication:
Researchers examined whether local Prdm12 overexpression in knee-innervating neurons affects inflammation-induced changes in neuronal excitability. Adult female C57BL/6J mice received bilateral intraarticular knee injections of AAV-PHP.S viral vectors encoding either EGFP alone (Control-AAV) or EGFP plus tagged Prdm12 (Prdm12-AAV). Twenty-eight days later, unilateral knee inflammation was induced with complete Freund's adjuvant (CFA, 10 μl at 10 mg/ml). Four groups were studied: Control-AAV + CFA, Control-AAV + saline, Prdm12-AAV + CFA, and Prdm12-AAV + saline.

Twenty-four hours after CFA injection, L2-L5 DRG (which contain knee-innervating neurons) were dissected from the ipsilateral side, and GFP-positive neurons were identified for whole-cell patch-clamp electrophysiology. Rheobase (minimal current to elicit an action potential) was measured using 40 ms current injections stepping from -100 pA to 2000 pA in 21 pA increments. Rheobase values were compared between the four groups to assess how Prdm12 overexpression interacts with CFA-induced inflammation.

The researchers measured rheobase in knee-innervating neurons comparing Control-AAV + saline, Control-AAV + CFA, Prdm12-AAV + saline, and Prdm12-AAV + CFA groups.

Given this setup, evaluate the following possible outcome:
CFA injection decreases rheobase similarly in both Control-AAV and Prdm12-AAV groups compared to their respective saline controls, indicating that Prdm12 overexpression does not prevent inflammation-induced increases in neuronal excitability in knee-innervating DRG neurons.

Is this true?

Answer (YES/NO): NO